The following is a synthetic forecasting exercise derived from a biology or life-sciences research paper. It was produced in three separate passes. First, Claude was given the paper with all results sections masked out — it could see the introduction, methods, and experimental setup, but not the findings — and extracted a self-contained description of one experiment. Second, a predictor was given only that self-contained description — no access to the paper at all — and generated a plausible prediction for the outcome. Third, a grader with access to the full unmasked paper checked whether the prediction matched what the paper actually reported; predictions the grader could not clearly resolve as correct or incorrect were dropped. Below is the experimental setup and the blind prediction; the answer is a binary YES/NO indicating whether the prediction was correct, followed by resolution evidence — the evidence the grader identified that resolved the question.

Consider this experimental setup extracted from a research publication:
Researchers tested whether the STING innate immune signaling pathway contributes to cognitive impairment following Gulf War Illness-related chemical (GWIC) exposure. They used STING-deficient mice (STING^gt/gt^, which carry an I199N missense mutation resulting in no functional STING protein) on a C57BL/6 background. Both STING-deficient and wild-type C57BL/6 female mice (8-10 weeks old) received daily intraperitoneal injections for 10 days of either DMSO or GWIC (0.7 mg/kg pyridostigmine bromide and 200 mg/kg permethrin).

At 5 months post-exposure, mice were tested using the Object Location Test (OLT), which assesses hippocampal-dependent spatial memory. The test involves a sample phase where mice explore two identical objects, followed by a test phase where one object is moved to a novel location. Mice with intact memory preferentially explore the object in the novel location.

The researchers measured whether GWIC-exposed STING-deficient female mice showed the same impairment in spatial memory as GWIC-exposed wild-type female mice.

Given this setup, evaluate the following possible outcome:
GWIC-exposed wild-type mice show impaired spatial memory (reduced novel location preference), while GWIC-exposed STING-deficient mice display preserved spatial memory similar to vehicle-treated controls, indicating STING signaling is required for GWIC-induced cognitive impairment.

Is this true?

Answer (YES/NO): YES